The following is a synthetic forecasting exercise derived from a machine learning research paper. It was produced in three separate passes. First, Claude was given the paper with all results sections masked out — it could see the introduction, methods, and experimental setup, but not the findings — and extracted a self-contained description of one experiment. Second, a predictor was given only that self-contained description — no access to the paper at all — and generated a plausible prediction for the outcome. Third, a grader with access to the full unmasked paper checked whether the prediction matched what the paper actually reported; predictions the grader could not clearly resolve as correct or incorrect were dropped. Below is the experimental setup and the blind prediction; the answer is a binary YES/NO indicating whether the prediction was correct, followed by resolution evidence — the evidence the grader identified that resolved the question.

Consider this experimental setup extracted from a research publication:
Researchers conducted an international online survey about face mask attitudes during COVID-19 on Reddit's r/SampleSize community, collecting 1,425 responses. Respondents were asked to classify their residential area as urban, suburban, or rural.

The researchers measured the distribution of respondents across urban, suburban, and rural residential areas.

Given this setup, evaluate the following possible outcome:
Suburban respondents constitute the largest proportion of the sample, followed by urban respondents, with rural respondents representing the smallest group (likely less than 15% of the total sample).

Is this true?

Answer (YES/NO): YES